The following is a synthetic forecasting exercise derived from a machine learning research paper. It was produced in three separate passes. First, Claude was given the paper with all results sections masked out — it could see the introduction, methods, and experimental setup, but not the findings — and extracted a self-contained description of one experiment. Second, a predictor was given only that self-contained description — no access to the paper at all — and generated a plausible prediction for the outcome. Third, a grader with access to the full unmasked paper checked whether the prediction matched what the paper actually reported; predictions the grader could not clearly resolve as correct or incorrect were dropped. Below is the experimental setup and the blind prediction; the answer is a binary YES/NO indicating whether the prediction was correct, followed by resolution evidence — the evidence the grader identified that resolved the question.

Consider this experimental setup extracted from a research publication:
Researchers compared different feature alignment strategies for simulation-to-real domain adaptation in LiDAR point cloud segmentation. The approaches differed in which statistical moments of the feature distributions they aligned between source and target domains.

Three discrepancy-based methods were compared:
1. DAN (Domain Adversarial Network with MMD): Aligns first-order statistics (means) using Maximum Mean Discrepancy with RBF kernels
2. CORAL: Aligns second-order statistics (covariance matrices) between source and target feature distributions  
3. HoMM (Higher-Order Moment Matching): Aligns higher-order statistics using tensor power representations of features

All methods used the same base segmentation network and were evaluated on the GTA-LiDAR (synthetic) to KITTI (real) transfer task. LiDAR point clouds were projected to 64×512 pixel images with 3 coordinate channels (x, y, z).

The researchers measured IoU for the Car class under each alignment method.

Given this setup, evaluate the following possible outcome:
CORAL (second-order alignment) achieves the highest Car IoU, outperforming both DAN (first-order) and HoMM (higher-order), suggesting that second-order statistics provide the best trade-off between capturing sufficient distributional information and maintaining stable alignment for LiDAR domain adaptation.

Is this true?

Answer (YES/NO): NO